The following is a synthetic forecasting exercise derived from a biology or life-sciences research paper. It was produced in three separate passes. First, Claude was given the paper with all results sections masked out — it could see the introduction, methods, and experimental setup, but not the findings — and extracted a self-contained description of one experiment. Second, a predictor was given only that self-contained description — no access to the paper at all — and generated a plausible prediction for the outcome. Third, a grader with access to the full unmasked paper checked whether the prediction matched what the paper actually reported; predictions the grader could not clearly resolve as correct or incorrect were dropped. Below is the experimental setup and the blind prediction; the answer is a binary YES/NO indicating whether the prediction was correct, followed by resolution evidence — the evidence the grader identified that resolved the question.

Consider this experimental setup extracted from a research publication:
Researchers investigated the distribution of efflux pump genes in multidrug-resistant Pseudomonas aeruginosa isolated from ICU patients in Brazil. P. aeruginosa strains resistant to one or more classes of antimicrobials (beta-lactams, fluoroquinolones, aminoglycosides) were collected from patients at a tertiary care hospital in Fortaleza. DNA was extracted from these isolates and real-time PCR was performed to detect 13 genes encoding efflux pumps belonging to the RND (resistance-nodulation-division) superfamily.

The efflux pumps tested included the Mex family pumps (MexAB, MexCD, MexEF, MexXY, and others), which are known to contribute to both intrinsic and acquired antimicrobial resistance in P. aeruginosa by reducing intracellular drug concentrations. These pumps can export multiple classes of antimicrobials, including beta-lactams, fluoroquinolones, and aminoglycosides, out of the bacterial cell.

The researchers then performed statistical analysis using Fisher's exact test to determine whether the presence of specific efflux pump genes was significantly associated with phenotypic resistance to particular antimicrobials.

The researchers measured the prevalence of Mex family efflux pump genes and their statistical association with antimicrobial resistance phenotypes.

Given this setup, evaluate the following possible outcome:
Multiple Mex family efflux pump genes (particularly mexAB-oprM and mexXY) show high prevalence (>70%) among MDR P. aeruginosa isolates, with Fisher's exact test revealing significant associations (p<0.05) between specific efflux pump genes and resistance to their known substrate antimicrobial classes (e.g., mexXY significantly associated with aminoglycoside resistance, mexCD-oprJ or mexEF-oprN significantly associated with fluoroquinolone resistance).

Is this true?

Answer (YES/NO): NO